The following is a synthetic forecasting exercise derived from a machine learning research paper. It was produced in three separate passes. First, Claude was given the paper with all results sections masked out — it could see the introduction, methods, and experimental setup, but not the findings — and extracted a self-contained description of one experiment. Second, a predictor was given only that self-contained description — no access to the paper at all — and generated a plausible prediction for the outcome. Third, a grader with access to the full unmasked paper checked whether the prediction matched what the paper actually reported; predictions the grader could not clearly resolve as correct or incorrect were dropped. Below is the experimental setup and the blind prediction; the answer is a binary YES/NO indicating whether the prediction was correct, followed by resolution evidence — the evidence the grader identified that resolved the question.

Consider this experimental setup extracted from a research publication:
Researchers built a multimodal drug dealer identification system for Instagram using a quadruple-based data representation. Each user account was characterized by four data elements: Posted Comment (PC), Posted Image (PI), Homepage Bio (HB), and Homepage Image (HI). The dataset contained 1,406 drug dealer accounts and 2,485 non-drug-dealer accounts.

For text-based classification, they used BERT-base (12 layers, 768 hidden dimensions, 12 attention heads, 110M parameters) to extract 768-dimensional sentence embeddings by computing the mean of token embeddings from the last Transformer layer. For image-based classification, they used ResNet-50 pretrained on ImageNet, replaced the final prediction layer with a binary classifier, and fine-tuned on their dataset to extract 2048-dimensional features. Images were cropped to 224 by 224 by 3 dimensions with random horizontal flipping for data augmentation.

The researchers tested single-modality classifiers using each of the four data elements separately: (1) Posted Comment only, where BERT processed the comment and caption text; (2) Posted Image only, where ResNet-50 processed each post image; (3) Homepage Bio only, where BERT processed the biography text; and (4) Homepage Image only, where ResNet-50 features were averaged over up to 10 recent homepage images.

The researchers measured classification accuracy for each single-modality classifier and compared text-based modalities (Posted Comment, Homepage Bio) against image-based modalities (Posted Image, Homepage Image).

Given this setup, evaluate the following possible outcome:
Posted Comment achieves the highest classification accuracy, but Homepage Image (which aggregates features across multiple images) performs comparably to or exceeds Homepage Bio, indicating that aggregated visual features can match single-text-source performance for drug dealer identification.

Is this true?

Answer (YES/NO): YES